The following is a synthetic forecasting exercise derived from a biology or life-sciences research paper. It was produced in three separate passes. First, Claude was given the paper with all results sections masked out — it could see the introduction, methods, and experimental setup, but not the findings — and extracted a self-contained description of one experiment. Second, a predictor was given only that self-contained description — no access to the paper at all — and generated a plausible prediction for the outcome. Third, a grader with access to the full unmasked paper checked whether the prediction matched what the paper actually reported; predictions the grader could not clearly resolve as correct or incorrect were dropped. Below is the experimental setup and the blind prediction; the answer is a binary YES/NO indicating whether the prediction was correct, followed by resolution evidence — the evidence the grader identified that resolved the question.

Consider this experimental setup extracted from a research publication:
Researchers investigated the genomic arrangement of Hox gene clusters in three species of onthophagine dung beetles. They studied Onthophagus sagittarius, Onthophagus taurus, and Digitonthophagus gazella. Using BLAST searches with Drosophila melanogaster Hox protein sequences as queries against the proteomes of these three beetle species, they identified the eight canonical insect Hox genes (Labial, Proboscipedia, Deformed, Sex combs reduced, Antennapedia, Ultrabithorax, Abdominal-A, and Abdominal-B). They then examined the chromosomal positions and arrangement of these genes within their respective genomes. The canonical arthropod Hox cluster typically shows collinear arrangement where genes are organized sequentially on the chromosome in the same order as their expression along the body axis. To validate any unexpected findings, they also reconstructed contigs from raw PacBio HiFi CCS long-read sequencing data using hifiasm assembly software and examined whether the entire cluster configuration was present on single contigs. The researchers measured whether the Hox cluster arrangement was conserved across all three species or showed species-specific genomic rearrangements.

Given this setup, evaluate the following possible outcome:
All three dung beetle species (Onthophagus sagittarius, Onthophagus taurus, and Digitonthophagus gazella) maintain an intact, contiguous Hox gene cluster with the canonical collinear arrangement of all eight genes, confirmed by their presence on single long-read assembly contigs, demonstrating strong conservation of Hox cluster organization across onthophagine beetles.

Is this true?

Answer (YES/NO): NO